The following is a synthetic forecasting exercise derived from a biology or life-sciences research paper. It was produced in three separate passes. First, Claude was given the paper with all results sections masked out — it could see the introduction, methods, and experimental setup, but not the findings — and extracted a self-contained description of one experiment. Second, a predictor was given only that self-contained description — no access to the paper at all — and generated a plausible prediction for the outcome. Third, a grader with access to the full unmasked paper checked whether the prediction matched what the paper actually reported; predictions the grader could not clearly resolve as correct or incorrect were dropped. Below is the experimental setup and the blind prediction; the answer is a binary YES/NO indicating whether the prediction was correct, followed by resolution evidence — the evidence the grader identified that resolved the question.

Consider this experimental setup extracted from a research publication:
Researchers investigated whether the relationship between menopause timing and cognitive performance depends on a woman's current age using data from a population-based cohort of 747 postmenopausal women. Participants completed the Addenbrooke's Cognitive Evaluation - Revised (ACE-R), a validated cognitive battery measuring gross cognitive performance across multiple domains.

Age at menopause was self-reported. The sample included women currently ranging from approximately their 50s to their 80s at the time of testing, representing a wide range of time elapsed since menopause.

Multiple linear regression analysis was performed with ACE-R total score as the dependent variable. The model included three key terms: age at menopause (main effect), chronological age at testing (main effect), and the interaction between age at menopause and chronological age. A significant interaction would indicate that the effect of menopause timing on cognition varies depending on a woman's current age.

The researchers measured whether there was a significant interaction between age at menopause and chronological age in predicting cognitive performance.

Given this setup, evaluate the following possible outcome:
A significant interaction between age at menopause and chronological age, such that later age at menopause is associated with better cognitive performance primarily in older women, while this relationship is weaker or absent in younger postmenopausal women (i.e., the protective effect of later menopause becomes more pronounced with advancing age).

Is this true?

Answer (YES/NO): NO